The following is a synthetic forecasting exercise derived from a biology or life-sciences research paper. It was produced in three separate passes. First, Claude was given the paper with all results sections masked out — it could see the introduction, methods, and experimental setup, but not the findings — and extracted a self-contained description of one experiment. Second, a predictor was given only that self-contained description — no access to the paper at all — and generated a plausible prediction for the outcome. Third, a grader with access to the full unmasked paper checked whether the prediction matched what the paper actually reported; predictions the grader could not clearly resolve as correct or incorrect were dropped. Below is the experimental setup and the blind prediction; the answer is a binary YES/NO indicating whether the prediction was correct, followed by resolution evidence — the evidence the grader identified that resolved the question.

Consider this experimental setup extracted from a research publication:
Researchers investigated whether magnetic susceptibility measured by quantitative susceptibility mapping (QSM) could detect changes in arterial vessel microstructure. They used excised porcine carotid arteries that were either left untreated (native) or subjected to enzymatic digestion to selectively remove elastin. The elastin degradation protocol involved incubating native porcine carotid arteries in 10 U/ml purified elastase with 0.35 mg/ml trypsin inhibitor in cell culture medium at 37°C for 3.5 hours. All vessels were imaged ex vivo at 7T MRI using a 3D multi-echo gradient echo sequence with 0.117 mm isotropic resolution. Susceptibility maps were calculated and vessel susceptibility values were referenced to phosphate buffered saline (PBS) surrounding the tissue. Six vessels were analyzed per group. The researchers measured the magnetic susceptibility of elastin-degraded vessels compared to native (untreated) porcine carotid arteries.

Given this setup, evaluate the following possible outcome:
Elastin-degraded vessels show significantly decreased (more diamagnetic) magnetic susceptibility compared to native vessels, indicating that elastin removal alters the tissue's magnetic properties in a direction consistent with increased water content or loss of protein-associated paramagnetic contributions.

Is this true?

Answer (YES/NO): NO